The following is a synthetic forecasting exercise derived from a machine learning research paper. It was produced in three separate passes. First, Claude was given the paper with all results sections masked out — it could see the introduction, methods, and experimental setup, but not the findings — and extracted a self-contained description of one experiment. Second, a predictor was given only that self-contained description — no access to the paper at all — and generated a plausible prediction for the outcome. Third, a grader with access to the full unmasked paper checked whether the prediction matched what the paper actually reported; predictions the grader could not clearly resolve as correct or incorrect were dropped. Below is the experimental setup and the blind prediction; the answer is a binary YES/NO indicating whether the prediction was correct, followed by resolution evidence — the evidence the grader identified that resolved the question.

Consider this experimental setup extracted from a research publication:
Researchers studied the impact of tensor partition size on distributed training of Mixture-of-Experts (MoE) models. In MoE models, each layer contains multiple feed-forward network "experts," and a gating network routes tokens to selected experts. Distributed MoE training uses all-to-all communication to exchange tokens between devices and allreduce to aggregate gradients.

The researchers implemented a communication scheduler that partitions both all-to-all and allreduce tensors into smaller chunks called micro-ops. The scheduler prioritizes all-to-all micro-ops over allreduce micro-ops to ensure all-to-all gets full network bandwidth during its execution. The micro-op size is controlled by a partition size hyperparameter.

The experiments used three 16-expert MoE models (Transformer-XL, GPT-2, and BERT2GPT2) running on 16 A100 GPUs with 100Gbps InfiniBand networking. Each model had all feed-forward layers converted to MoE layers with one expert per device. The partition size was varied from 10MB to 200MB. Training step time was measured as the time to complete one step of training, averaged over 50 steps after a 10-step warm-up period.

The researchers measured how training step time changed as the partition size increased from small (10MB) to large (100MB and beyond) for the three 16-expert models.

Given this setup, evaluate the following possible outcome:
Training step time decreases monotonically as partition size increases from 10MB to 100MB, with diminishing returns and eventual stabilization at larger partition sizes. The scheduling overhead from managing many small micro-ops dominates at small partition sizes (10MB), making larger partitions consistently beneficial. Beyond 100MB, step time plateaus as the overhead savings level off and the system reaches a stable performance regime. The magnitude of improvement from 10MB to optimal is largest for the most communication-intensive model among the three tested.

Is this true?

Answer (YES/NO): NO